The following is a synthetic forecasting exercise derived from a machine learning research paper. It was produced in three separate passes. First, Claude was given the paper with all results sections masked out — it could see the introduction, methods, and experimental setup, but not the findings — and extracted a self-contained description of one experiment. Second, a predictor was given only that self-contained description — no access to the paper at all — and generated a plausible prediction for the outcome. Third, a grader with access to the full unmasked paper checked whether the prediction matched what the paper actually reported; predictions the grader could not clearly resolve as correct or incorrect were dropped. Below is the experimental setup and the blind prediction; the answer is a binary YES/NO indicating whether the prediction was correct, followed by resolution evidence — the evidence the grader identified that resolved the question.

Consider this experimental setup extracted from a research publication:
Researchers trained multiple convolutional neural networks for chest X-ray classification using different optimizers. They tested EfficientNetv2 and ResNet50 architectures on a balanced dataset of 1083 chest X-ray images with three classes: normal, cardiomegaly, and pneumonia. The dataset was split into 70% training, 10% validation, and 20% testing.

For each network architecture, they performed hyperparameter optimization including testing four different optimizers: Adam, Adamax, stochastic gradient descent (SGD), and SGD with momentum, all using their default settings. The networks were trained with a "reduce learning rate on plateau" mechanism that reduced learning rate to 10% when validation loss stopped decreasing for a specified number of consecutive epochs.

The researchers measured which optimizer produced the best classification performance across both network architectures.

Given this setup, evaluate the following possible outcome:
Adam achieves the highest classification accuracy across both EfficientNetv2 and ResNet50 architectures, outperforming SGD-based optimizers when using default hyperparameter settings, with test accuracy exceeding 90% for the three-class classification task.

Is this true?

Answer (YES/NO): NO